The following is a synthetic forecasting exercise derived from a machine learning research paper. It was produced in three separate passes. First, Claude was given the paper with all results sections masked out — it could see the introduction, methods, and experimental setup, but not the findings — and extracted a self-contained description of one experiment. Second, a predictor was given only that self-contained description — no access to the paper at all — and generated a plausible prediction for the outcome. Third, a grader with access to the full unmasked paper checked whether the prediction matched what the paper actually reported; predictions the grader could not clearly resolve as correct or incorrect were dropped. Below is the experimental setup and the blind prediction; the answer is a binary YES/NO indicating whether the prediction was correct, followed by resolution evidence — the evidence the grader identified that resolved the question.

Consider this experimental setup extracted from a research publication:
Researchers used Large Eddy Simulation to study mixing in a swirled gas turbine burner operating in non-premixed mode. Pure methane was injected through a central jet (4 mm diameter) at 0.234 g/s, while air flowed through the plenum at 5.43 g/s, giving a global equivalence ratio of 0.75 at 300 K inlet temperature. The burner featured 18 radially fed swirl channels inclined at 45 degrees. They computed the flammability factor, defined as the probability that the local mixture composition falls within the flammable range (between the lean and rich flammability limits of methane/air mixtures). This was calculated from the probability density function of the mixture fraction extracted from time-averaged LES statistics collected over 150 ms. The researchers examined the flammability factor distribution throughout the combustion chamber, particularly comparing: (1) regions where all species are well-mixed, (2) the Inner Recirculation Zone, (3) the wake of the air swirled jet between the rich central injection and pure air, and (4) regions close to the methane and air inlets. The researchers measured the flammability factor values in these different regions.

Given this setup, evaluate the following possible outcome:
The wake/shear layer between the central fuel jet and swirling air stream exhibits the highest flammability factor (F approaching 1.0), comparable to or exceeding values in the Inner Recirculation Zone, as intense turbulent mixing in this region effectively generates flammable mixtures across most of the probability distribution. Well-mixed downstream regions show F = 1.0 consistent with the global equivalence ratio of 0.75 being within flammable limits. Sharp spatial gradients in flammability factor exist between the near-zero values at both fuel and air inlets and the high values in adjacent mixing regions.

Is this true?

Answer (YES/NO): NO